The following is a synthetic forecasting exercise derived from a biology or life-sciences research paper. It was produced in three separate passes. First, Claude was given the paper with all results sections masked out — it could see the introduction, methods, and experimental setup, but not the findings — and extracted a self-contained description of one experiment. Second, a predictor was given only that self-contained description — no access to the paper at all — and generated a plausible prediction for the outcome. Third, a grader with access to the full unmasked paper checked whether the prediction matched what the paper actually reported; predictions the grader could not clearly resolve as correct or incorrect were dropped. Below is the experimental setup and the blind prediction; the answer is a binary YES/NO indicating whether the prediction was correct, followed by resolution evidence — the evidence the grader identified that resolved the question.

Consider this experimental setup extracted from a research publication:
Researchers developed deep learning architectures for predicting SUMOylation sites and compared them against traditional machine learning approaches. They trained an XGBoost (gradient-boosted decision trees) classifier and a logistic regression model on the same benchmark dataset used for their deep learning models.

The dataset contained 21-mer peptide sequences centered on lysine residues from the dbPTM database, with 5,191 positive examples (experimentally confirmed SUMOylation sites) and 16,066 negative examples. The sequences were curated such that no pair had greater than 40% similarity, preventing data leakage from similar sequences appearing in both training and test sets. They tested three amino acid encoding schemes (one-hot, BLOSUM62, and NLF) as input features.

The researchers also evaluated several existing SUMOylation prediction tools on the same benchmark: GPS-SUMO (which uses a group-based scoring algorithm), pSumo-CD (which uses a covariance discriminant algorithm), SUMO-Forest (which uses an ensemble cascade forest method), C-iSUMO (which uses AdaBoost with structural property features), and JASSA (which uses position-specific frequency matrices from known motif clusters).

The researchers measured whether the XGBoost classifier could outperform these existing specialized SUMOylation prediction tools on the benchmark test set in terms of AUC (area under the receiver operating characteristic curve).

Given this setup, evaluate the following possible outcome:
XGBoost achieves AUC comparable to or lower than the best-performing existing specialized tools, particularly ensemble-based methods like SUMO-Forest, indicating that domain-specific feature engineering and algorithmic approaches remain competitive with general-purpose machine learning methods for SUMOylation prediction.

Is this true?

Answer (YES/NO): NO